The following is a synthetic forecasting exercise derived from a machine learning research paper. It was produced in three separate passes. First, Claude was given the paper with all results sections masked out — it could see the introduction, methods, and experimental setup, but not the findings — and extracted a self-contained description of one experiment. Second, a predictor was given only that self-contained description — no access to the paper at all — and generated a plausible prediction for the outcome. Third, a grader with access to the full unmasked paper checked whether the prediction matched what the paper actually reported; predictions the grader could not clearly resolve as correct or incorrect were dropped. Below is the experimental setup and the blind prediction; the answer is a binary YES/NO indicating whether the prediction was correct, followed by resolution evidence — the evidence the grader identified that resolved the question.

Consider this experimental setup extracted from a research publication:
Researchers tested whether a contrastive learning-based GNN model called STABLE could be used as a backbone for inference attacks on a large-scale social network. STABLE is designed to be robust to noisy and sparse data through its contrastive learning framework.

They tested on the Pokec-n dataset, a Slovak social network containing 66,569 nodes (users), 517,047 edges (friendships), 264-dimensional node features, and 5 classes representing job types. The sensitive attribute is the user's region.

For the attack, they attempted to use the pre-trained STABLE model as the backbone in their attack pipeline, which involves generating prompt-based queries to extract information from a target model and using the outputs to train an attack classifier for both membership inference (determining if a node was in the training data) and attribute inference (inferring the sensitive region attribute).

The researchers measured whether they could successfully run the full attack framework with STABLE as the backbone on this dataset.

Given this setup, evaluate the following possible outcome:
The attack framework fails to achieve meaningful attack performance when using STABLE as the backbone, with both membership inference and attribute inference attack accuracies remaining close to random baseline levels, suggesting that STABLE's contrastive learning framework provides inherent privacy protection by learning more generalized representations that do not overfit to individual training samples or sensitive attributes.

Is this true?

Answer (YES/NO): NO